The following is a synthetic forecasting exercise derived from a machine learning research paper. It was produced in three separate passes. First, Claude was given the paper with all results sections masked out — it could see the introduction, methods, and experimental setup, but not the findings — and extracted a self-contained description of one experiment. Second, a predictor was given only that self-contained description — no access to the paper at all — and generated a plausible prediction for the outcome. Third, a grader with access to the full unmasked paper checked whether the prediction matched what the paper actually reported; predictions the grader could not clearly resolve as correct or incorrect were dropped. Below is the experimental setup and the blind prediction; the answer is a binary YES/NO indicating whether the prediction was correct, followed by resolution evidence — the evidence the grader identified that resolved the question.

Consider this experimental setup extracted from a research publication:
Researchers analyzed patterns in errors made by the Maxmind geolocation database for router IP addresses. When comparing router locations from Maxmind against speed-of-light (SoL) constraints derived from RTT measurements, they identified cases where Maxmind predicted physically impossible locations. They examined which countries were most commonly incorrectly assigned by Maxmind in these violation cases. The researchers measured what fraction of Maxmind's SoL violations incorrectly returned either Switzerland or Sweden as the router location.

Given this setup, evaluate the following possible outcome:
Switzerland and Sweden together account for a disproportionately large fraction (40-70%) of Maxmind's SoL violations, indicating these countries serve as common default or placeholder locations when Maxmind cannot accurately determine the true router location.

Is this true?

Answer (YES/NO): YES